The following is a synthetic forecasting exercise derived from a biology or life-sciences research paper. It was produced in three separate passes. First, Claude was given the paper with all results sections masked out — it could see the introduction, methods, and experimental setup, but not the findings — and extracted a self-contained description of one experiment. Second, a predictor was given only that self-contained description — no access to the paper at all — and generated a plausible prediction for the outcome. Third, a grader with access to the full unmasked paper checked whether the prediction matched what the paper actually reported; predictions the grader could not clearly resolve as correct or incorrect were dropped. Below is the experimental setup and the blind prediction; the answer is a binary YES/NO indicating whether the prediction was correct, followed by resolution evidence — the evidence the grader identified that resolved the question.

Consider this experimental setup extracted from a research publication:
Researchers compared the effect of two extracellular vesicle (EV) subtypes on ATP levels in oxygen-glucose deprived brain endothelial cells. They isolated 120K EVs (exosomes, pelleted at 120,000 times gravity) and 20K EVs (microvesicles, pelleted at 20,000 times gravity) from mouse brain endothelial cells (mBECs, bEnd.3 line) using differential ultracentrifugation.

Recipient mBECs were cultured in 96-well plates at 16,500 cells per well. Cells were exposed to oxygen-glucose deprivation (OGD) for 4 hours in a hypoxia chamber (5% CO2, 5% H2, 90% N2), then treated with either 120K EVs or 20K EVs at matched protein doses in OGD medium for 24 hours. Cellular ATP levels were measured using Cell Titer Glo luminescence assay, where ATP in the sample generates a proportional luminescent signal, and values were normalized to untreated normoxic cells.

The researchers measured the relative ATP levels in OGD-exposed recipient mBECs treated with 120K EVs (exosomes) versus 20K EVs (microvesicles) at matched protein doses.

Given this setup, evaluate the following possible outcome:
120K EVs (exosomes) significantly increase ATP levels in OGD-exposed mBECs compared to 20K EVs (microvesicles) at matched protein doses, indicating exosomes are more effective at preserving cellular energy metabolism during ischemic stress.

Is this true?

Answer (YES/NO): NO